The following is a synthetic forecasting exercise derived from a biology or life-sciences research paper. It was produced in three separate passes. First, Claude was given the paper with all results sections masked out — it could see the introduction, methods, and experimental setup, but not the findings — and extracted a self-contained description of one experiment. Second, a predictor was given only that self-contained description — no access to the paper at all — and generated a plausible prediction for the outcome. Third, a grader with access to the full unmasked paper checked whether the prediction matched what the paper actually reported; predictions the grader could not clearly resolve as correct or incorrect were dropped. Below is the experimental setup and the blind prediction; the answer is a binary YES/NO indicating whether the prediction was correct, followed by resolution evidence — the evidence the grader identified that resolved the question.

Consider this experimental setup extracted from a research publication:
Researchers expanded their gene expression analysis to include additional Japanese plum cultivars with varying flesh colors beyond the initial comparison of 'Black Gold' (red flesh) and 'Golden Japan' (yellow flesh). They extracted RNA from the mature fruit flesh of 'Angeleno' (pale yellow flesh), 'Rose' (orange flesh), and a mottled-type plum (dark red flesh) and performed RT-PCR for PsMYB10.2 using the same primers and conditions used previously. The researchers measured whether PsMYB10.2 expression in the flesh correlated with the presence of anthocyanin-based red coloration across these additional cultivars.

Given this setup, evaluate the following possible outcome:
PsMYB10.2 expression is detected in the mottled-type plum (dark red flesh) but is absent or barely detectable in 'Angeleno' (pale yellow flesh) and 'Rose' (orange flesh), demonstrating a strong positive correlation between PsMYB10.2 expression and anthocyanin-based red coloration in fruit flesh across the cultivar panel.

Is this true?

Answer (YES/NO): YES